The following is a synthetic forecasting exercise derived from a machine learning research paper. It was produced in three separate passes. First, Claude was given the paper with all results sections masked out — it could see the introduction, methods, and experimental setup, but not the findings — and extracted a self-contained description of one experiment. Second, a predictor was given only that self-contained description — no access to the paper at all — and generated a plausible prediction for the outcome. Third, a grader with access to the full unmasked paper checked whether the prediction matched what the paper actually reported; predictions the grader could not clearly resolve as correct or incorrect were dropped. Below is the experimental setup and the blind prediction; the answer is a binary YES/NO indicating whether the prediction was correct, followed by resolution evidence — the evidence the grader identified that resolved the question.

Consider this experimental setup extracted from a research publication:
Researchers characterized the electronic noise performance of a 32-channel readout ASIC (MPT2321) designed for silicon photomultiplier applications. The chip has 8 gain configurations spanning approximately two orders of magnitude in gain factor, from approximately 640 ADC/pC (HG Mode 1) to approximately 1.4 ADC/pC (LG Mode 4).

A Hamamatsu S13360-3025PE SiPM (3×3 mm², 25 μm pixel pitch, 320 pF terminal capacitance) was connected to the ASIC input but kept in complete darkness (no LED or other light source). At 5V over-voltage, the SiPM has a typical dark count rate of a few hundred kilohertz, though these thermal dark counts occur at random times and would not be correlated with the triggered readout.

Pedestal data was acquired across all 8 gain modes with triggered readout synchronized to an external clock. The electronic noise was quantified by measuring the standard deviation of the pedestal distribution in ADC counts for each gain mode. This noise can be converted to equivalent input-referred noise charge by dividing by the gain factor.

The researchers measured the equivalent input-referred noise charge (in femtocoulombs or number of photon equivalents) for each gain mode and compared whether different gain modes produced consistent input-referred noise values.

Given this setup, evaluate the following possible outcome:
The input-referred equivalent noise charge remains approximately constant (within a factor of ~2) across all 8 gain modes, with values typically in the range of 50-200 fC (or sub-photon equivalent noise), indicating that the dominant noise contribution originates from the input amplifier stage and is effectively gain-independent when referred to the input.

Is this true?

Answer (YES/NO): NO